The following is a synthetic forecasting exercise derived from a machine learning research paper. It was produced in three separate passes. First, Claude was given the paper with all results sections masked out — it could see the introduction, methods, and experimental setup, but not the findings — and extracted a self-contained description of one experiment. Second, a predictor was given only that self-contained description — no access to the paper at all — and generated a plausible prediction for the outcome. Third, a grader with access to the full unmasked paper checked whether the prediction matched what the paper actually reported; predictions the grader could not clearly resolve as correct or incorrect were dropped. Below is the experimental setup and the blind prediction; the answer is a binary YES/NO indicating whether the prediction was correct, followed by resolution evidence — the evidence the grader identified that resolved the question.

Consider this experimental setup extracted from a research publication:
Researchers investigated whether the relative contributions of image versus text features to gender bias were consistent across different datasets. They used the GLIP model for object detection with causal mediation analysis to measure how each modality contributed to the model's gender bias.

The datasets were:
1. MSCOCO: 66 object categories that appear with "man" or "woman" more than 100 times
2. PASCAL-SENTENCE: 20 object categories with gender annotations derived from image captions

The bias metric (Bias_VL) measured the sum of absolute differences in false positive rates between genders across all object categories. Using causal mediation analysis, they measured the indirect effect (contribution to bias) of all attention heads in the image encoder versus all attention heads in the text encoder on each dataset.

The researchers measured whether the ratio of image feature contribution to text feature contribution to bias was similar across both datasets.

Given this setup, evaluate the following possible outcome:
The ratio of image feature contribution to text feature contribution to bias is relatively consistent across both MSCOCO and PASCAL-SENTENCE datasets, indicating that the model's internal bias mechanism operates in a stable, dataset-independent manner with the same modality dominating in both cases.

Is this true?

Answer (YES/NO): YES